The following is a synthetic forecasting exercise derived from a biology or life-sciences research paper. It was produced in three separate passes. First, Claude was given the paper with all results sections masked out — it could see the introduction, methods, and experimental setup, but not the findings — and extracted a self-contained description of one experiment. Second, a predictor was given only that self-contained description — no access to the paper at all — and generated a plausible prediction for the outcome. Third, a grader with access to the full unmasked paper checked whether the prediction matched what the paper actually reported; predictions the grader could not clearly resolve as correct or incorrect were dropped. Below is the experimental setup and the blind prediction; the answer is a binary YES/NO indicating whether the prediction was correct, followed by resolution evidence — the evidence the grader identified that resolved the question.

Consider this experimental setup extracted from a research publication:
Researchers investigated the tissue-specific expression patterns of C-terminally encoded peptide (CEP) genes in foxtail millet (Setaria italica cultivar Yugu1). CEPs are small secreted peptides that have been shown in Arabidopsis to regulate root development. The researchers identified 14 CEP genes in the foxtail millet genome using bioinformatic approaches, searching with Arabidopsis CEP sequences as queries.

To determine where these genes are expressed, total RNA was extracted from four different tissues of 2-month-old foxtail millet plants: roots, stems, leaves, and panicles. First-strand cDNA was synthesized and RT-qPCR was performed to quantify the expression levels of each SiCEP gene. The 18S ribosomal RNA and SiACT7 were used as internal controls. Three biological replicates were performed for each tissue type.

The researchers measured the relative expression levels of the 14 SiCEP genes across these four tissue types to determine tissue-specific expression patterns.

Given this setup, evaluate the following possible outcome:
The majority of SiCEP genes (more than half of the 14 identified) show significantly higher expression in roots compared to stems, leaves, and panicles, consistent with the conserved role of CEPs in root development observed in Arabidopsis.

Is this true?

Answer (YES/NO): YES